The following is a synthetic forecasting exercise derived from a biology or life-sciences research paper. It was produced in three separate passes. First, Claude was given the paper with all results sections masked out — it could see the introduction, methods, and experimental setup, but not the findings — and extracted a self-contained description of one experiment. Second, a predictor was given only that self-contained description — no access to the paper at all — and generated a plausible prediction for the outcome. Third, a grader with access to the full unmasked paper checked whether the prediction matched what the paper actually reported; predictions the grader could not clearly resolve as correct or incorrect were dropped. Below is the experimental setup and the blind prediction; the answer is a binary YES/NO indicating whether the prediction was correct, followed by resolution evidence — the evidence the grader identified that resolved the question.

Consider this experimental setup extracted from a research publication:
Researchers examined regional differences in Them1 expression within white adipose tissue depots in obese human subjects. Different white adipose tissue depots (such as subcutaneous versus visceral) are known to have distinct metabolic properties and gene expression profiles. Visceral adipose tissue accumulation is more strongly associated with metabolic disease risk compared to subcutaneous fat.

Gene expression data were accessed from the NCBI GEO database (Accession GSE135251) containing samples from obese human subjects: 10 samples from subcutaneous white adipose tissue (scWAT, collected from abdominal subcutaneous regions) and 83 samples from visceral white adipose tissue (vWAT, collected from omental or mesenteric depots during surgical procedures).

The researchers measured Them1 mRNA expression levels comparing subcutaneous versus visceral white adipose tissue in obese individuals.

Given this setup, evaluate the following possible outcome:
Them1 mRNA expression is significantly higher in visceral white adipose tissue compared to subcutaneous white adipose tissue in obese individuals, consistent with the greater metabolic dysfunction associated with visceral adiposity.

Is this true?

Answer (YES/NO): YES